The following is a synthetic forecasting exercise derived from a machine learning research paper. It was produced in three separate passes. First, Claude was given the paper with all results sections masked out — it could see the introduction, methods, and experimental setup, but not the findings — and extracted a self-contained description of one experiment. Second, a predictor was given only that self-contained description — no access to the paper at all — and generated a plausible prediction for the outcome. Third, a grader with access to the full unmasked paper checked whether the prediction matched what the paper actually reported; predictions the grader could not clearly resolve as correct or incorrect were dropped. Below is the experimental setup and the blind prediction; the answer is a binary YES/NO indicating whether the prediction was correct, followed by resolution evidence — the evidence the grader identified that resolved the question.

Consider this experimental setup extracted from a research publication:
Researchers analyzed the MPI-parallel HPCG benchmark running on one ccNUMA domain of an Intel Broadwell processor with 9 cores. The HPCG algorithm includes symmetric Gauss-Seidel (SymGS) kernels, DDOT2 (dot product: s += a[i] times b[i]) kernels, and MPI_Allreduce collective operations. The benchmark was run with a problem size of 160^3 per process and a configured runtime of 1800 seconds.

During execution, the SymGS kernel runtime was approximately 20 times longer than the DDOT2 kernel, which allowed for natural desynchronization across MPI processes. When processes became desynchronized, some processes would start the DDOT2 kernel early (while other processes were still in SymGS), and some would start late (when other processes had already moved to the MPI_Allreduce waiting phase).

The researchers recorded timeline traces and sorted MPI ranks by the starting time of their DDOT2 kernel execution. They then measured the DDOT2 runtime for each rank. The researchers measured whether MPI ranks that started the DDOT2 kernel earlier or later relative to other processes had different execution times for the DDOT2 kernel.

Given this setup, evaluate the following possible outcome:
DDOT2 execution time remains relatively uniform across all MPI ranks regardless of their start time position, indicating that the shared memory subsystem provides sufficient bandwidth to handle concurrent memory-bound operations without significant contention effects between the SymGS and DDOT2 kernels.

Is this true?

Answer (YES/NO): NO